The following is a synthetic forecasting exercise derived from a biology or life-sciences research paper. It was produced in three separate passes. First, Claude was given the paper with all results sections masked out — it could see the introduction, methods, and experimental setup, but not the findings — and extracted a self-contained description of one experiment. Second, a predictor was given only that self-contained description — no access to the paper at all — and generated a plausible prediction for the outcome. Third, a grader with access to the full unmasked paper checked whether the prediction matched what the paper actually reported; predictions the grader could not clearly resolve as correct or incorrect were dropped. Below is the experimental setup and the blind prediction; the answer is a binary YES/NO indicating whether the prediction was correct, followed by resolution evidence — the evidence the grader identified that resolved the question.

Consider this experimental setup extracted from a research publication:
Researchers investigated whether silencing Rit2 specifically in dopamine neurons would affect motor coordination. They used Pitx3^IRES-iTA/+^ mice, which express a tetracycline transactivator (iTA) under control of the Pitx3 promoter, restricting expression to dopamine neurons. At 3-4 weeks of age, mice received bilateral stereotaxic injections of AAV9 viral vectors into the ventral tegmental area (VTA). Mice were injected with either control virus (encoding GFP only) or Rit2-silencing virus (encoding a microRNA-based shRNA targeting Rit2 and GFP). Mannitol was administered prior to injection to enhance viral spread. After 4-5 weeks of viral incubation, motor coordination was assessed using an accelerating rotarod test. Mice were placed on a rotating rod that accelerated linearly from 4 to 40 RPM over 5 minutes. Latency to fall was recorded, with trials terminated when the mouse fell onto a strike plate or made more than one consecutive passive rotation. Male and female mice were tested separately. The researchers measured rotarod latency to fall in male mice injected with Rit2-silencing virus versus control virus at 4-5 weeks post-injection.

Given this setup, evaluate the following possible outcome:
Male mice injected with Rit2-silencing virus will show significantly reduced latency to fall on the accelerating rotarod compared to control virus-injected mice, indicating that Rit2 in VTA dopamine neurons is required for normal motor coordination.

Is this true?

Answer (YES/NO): NO